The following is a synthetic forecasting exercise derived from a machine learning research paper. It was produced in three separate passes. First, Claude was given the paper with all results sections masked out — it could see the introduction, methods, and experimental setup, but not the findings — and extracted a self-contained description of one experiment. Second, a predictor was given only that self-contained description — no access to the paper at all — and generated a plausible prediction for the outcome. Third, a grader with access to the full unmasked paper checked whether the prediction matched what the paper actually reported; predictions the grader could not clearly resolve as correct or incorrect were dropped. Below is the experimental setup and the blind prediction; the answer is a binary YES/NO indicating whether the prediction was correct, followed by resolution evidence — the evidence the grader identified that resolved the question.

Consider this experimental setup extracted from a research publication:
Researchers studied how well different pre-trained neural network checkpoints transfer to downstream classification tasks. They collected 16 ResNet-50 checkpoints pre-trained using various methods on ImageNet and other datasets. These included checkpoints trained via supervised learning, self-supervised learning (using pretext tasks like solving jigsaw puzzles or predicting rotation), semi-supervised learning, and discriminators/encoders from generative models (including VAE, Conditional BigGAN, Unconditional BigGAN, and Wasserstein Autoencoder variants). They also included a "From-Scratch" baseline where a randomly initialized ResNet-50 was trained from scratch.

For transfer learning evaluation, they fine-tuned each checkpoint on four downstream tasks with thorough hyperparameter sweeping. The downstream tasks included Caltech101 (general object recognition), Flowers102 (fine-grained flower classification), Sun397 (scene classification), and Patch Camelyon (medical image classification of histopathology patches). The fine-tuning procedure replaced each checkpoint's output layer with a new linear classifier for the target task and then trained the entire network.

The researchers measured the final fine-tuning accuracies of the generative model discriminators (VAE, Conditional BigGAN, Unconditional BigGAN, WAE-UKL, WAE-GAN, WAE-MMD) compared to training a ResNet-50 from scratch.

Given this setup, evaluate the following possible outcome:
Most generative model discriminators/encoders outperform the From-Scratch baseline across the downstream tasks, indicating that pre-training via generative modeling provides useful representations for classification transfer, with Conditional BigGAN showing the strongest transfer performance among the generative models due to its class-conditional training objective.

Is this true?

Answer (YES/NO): NO